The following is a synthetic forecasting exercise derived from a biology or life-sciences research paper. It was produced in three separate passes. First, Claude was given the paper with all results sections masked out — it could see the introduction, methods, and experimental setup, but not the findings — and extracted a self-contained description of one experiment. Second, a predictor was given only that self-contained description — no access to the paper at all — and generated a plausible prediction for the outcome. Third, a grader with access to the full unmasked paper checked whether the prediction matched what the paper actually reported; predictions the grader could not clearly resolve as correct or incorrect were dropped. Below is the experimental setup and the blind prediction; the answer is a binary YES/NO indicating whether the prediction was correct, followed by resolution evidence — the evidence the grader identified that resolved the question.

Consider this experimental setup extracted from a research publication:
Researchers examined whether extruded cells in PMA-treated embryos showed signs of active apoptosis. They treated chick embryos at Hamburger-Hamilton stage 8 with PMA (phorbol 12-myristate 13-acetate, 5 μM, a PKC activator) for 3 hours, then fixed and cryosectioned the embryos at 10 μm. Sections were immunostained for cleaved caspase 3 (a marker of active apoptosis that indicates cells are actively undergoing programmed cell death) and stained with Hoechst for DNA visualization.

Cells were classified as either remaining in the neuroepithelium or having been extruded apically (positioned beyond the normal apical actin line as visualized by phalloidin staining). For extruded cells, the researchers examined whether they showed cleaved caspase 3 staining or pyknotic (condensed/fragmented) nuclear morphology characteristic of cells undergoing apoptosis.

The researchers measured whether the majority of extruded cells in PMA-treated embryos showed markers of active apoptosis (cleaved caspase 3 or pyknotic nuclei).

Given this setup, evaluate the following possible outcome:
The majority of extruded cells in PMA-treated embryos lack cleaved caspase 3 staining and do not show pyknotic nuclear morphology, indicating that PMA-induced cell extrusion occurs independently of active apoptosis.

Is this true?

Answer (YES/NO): NO